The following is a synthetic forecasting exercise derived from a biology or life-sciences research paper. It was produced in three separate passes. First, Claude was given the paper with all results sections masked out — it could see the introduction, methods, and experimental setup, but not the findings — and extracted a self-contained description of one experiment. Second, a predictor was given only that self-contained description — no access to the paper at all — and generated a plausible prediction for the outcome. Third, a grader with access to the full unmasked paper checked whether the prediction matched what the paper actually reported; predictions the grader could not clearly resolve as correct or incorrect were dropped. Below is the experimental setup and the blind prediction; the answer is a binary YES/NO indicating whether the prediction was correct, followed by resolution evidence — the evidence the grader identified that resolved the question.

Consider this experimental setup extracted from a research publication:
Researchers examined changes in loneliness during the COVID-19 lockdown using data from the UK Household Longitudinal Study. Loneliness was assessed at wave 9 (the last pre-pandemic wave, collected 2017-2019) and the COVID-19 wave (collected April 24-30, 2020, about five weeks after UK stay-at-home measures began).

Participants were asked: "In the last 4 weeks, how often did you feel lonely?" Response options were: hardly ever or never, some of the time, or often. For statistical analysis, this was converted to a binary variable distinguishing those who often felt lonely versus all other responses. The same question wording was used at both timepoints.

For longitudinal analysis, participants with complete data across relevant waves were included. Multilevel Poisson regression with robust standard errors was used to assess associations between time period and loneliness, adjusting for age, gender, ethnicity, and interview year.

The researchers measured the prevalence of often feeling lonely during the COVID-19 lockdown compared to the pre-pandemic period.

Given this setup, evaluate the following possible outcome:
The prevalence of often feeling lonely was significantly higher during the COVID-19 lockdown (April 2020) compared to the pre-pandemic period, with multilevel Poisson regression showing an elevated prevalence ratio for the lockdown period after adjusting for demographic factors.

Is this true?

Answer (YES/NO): NO